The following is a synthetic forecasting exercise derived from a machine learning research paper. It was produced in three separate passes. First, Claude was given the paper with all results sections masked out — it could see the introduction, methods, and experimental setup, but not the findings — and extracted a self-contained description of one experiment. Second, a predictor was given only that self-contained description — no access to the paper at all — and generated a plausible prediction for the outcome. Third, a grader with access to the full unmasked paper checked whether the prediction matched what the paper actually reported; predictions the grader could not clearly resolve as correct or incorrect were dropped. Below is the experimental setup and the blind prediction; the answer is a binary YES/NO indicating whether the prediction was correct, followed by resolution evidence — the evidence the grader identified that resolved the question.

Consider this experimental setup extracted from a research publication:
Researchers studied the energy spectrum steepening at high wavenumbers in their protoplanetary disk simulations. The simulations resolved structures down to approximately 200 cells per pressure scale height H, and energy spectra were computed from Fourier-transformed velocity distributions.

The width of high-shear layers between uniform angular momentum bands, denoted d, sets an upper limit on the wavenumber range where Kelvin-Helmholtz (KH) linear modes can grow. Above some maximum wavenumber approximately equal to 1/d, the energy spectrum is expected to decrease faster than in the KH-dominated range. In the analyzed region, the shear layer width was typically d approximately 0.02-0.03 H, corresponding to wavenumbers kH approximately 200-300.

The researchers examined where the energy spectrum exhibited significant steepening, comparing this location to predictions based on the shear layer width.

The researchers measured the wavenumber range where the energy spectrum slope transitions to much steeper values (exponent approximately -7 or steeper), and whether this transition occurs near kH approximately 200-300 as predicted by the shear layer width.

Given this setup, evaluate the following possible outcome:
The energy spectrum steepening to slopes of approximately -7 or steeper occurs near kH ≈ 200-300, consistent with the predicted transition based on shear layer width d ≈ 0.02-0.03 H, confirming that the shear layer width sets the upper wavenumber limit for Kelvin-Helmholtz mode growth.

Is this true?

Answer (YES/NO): YES